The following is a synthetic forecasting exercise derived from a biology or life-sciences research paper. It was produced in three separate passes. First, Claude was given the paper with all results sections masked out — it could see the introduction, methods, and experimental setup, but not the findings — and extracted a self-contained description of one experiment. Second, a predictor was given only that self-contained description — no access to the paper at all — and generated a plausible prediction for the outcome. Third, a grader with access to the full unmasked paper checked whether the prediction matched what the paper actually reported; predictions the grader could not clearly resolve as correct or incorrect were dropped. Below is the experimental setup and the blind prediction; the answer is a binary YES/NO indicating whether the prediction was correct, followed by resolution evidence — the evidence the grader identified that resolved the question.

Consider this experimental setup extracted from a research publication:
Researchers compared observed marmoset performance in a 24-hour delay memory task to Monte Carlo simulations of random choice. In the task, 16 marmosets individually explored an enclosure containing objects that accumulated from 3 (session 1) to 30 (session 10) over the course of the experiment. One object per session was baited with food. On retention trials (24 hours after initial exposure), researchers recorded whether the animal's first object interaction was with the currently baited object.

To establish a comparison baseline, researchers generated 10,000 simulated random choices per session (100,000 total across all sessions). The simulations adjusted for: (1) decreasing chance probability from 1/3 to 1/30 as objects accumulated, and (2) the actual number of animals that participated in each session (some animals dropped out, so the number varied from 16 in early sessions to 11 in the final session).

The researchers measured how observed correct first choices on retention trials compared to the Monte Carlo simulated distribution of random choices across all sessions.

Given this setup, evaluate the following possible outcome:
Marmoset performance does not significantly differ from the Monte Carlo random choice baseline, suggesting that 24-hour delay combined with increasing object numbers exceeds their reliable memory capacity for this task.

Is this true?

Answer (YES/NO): NO